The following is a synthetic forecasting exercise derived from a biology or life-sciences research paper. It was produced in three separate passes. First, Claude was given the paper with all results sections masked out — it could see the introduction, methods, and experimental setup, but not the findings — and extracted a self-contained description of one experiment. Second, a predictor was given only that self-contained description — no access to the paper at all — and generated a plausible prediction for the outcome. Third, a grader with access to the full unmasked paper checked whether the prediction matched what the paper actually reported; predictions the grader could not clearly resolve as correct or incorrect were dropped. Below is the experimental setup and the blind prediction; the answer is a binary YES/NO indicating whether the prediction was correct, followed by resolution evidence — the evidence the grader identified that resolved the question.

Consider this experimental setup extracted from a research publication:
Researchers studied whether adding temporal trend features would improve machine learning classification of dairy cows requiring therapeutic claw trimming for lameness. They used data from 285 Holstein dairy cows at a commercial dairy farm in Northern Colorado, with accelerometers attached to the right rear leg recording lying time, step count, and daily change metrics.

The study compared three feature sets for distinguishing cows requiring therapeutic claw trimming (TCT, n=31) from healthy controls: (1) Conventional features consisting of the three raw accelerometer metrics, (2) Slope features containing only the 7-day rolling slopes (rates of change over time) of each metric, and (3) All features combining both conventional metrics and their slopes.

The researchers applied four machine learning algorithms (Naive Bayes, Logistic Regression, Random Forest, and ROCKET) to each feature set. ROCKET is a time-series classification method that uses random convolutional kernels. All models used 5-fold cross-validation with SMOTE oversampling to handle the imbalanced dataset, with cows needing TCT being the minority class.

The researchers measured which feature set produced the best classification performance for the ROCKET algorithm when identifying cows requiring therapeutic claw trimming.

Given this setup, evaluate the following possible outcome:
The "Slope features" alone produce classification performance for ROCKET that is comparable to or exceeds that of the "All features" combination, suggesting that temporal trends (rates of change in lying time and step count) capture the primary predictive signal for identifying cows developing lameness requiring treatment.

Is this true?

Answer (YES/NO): NO